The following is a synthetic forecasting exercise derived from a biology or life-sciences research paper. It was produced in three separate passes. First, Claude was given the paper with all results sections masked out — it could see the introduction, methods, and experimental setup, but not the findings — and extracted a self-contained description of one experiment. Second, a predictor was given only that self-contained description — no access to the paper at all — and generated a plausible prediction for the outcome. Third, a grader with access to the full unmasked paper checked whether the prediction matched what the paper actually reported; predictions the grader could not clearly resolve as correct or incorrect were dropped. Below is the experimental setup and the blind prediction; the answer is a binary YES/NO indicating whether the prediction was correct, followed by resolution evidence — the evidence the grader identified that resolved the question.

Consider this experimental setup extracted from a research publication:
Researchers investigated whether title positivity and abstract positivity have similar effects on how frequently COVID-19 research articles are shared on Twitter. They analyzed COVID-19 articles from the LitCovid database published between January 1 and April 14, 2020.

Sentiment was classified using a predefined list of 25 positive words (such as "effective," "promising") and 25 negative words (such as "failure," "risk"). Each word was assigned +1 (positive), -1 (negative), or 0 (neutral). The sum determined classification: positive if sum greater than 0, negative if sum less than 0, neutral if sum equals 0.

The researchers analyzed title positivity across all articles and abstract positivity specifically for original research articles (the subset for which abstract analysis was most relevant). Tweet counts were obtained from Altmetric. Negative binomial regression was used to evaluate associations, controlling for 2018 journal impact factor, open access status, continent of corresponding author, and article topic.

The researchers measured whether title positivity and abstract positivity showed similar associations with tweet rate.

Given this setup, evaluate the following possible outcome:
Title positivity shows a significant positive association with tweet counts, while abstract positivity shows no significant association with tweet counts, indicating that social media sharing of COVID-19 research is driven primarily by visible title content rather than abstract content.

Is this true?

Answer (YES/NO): NO